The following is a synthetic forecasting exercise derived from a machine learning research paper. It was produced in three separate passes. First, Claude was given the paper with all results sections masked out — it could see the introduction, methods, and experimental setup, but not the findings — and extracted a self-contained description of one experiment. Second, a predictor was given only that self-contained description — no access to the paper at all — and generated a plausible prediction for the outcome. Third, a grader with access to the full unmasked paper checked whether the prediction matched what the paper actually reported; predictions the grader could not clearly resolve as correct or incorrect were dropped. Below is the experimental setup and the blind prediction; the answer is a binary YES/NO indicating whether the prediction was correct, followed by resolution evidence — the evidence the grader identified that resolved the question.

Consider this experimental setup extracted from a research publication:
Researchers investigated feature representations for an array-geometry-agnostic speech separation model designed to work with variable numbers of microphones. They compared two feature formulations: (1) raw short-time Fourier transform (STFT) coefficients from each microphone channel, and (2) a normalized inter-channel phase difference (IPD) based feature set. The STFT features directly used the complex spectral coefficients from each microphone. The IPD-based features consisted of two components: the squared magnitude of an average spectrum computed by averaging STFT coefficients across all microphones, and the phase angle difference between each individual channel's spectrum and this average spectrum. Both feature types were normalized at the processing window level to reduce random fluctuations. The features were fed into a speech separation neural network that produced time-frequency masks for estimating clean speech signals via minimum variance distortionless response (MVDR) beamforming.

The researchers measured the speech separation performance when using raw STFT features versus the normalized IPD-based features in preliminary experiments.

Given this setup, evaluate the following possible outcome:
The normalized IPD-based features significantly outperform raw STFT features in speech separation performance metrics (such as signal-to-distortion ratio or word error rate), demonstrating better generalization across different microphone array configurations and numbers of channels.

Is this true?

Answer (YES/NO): NO